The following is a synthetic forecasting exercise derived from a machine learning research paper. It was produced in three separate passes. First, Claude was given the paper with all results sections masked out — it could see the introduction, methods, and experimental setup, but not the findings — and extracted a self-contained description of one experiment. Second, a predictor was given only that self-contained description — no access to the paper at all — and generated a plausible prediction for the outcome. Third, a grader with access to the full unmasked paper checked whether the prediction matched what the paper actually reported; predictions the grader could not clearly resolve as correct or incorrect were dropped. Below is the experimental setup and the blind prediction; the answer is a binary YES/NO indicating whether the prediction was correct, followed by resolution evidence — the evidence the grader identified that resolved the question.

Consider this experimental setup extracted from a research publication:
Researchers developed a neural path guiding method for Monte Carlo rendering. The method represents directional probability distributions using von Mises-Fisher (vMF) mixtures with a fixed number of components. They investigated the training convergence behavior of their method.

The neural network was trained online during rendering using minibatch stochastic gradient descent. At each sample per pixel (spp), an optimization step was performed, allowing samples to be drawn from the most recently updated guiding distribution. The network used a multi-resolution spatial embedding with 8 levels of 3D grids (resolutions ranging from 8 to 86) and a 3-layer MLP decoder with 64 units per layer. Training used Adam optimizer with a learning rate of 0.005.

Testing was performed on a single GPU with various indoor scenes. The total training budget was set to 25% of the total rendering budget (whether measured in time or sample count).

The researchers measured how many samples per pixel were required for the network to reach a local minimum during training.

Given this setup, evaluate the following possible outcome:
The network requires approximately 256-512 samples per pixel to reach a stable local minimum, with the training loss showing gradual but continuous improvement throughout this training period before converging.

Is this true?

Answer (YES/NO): NO